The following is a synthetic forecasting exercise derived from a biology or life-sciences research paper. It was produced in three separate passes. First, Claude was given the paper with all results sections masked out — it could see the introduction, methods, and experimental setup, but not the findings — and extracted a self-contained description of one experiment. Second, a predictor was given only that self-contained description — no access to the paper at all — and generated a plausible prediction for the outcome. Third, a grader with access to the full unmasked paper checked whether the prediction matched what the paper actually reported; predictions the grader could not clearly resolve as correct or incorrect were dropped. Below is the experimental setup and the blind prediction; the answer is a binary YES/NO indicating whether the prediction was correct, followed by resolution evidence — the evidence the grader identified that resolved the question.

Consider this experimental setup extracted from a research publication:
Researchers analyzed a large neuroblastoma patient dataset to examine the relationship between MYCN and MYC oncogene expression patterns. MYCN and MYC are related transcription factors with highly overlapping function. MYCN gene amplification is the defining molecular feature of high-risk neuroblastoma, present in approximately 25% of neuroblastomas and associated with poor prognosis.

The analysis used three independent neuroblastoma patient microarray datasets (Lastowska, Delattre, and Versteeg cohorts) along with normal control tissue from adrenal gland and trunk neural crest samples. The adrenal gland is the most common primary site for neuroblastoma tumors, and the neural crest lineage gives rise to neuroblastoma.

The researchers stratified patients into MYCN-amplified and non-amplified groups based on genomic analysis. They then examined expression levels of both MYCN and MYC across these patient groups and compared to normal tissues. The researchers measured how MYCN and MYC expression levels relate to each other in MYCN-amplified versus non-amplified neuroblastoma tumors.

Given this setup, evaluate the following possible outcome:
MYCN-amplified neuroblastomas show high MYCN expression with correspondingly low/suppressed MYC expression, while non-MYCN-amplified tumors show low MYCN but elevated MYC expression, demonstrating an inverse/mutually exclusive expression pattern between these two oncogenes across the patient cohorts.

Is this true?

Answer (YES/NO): YES